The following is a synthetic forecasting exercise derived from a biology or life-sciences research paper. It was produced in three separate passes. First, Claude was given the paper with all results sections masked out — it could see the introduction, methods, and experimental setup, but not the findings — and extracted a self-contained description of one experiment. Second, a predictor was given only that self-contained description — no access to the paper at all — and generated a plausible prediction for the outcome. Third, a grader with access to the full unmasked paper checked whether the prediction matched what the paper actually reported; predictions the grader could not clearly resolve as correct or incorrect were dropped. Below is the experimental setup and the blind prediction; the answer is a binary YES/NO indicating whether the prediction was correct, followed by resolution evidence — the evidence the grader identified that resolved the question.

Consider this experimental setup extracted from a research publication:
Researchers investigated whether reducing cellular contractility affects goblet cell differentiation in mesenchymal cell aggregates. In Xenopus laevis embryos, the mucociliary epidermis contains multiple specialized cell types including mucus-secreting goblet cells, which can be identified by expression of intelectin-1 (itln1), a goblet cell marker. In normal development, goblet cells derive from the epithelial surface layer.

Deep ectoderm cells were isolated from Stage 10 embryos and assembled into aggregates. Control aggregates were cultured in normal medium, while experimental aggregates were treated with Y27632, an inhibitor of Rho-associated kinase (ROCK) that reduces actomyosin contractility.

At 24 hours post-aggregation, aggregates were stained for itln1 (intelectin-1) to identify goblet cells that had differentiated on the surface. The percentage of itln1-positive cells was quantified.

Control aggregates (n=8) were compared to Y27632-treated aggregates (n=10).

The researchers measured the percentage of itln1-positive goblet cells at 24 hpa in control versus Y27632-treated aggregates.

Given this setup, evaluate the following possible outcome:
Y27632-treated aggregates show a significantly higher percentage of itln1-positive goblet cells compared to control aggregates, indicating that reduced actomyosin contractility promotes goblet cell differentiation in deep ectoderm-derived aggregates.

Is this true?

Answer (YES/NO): NO